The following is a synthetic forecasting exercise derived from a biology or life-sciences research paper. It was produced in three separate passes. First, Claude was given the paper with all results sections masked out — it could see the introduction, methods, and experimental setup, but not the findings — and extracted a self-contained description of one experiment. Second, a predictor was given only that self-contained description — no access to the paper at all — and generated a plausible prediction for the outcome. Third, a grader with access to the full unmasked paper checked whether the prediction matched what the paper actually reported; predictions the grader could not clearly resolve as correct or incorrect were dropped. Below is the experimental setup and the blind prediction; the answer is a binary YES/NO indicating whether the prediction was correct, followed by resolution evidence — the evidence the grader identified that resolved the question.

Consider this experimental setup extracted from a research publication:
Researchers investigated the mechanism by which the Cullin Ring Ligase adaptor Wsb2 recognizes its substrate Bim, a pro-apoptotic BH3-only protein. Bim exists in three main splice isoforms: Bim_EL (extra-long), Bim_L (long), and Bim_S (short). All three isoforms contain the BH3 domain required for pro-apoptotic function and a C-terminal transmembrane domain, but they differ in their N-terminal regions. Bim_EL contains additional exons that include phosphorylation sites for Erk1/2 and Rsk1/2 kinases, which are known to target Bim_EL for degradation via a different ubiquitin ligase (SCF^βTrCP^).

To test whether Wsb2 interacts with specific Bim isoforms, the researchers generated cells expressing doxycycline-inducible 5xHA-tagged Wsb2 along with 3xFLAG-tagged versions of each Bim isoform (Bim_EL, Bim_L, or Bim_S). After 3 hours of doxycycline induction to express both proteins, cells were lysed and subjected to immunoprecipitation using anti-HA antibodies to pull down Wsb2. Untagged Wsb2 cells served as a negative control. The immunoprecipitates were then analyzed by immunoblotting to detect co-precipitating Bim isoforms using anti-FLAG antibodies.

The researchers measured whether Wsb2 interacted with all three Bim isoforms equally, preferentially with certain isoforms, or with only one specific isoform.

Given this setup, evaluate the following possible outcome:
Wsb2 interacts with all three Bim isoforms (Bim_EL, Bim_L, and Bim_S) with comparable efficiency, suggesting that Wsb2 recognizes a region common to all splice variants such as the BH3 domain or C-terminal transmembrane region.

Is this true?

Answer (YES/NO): NO